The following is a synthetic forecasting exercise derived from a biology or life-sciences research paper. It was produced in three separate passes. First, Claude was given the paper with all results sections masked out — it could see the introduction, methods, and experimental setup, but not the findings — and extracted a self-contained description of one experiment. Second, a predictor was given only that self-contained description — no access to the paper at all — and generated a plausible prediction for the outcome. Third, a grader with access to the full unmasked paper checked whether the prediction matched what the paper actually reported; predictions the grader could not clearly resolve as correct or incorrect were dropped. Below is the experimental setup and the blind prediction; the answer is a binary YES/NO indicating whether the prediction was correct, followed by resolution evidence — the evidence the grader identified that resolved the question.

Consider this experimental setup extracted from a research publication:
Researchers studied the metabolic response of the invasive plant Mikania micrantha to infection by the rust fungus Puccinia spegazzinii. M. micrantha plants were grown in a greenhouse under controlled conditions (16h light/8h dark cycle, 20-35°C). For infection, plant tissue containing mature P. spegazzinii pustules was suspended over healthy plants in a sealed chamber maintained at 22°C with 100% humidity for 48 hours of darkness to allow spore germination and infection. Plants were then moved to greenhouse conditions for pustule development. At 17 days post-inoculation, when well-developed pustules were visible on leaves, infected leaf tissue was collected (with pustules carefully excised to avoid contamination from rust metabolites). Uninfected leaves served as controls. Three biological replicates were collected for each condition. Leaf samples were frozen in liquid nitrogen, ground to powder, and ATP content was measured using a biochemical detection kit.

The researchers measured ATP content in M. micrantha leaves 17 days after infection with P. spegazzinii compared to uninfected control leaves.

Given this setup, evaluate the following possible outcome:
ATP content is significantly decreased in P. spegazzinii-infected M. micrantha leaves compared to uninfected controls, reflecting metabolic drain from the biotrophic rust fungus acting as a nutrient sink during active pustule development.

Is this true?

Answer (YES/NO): NO